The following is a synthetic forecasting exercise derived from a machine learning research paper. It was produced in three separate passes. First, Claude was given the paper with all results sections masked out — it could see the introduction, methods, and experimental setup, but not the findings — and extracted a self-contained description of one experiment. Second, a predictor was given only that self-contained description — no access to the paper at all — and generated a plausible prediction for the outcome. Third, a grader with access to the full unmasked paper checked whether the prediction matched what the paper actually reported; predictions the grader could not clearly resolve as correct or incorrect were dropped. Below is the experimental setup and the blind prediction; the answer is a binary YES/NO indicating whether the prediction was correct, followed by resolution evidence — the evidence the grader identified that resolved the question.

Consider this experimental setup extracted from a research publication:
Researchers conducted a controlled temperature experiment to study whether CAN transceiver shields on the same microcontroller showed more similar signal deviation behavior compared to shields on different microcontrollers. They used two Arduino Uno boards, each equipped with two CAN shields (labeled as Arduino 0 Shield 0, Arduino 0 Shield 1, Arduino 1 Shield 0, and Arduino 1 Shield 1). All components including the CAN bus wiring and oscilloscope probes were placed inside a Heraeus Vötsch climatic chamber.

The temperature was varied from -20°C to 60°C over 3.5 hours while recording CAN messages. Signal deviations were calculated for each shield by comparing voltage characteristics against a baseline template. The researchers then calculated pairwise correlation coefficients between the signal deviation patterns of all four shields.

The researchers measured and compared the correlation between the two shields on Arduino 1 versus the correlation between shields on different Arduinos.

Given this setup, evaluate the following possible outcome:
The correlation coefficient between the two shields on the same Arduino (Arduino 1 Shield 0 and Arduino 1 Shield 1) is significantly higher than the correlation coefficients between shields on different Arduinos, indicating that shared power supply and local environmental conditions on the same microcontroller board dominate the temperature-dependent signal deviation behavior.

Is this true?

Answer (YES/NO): NO